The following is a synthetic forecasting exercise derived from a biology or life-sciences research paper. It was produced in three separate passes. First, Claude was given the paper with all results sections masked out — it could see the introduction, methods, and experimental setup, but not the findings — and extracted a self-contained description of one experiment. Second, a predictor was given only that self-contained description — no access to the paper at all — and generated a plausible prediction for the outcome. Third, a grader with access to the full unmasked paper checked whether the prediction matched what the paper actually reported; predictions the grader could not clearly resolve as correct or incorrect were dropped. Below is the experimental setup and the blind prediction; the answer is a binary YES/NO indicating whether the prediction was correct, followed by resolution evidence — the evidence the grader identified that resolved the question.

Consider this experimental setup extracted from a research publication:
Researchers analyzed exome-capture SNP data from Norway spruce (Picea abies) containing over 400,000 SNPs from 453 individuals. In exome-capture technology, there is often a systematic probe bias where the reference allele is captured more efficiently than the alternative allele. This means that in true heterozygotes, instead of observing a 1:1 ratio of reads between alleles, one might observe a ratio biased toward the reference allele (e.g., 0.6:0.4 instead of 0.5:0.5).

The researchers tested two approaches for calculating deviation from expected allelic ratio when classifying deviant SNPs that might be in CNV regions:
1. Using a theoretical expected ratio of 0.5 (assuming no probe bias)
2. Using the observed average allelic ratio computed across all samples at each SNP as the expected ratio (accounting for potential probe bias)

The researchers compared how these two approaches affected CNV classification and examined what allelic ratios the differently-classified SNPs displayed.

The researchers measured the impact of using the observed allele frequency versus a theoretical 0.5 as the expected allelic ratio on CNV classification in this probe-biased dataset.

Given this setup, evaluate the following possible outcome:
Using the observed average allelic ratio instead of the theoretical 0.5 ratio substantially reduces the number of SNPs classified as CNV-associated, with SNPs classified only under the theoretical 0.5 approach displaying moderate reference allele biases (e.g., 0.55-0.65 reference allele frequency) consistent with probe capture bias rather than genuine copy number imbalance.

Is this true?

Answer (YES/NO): NO